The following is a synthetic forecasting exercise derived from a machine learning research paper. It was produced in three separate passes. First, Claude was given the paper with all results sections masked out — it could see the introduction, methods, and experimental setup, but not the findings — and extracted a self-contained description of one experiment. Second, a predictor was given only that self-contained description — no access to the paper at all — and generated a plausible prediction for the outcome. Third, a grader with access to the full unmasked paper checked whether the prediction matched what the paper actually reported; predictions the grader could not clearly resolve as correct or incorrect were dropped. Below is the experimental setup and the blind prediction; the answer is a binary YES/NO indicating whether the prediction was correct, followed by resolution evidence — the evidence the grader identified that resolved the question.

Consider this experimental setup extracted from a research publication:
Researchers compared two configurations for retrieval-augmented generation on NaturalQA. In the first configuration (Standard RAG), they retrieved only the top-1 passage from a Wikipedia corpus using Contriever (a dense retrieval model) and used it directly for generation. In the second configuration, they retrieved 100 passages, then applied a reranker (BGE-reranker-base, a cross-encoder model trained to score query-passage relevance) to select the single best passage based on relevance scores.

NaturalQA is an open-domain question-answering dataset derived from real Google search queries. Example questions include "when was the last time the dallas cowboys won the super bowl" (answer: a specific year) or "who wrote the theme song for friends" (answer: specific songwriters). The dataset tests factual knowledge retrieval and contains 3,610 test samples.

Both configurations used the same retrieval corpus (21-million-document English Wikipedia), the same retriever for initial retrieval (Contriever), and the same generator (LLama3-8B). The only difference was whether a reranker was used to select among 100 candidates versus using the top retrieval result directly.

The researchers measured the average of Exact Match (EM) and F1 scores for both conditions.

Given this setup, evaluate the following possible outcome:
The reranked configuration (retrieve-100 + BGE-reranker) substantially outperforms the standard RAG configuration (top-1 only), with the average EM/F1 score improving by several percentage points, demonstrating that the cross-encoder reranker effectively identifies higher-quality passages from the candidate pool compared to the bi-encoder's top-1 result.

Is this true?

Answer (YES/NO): NO